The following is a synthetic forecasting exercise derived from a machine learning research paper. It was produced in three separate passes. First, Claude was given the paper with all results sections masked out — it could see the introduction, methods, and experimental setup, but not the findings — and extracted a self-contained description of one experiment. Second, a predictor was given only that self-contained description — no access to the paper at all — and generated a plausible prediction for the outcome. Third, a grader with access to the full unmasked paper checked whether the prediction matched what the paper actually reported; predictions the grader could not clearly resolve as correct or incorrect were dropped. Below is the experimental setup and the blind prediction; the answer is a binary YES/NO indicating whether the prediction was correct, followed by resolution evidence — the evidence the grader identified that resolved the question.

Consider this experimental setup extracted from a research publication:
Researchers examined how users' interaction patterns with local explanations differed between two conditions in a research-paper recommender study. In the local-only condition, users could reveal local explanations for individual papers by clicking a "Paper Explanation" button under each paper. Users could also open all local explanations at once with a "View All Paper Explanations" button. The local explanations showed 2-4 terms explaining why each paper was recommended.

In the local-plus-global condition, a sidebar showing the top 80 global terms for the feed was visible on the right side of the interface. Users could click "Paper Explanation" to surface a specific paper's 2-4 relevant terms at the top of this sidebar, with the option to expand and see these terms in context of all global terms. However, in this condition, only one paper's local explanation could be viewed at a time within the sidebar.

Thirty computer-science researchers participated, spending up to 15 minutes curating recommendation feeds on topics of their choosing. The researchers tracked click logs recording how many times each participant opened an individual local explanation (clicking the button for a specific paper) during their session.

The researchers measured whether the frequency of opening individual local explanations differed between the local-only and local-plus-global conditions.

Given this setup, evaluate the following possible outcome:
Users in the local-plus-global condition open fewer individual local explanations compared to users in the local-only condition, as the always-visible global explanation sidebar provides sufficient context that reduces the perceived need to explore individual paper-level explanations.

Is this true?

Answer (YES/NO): YES